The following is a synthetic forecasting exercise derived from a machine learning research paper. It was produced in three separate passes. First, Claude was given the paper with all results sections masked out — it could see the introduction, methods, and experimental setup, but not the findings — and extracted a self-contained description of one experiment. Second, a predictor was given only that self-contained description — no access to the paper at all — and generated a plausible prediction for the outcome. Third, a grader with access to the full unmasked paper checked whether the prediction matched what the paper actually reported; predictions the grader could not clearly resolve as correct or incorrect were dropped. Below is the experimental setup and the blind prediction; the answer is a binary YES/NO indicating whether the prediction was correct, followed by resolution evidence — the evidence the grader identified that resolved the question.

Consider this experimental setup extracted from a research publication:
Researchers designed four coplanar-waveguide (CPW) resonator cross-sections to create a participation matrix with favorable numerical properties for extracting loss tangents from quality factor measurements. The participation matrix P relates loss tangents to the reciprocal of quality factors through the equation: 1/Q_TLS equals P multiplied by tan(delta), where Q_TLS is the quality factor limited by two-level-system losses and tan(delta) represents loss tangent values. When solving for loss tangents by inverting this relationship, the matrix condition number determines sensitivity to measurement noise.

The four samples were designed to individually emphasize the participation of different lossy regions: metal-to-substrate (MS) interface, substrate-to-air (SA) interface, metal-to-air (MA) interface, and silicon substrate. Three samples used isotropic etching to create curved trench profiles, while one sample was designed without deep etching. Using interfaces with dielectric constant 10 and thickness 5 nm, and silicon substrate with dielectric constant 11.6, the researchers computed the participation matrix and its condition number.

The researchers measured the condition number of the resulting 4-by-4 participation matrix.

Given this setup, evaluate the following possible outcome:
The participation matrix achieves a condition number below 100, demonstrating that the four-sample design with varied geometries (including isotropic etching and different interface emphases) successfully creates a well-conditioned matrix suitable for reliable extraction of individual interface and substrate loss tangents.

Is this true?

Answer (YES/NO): NO